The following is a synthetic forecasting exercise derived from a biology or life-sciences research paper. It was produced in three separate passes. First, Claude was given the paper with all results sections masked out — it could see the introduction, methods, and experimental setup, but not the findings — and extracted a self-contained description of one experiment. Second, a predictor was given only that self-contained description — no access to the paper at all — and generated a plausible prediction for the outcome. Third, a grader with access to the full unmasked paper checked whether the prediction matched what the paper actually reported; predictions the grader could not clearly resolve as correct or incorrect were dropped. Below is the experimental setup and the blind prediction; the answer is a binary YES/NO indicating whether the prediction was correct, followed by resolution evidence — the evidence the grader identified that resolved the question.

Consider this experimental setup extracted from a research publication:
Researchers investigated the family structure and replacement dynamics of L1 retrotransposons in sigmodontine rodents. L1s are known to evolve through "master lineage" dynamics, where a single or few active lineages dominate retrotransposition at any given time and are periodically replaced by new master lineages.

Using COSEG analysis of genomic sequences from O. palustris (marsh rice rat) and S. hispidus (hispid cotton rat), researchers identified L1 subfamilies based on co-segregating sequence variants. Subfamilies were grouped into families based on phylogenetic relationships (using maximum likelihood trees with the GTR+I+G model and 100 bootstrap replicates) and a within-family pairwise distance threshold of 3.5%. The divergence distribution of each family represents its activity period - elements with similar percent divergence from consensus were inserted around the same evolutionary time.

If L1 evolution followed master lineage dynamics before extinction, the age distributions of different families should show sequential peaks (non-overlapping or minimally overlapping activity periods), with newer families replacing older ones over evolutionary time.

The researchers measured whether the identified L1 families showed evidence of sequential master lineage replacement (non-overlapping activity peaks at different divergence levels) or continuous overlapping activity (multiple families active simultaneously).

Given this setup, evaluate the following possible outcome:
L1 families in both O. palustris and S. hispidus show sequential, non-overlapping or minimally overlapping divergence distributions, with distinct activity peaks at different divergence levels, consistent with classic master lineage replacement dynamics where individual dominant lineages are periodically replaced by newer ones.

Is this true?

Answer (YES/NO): YES